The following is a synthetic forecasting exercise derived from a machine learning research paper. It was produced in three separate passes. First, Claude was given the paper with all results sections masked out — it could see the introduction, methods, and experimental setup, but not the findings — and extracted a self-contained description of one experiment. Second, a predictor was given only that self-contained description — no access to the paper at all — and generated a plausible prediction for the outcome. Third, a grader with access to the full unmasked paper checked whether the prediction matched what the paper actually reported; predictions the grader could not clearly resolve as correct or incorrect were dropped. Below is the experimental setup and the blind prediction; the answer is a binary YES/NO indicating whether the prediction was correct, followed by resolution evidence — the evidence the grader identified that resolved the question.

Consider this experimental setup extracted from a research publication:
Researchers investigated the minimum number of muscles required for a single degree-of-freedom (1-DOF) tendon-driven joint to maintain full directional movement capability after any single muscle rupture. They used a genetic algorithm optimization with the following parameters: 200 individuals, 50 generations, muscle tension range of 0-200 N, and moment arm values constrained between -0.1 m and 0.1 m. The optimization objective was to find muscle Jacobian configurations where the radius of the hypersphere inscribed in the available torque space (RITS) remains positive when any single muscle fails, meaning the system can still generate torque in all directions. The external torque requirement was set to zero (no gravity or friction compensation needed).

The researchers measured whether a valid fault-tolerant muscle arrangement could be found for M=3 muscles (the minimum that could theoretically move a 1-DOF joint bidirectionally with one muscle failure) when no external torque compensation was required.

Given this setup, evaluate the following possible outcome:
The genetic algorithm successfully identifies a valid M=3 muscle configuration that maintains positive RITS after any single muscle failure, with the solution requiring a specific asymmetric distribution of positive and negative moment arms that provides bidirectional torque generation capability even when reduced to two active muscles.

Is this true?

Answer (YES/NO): NO